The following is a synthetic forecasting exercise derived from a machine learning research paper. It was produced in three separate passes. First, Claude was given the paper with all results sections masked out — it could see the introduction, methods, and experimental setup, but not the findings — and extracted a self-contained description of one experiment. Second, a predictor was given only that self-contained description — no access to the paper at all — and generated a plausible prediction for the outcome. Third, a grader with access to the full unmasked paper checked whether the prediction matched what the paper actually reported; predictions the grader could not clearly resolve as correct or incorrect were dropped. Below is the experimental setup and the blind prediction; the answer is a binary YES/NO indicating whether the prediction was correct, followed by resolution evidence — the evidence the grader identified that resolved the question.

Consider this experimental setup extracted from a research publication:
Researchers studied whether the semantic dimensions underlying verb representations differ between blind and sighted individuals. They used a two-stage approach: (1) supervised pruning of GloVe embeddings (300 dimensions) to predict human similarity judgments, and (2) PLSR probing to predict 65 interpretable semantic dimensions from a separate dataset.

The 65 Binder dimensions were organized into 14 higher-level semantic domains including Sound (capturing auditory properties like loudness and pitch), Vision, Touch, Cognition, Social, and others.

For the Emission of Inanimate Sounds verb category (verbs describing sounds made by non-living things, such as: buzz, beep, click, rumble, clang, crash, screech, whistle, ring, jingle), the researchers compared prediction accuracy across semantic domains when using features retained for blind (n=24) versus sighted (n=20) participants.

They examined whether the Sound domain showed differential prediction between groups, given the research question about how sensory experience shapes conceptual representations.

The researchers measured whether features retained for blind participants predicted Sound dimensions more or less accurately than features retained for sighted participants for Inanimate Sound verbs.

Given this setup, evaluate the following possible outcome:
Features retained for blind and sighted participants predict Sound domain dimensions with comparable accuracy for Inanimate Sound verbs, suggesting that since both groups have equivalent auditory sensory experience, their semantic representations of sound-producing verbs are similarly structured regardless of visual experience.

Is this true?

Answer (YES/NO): YES